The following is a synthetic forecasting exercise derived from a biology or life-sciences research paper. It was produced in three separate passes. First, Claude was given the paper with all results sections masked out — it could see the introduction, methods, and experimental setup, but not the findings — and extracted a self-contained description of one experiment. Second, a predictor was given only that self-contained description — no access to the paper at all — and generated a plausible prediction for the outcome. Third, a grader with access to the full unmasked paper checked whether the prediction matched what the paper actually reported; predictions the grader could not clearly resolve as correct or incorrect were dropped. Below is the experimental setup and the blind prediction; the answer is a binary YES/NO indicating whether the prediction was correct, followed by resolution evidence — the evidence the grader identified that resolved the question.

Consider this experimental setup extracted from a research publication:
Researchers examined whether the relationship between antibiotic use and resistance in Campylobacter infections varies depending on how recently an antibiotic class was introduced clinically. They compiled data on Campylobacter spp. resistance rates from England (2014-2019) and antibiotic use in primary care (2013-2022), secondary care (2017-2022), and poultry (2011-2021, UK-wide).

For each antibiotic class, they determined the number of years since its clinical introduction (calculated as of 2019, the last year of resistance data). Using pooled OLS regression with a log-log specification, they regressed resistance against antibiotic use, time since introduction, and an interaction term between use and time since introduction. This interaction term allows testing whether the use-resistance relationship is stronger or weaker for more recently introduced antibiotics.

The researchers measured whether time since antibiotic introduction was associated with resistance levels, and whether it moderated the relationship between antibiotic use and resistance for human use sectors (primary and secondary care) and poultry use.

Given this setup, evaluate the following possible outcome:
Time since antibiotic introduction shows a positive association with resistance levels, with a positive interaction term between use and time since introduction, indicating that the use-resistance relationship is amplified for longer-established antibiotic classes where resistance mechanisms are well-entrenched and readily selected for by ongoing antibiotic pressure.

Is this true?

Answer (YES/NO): NO